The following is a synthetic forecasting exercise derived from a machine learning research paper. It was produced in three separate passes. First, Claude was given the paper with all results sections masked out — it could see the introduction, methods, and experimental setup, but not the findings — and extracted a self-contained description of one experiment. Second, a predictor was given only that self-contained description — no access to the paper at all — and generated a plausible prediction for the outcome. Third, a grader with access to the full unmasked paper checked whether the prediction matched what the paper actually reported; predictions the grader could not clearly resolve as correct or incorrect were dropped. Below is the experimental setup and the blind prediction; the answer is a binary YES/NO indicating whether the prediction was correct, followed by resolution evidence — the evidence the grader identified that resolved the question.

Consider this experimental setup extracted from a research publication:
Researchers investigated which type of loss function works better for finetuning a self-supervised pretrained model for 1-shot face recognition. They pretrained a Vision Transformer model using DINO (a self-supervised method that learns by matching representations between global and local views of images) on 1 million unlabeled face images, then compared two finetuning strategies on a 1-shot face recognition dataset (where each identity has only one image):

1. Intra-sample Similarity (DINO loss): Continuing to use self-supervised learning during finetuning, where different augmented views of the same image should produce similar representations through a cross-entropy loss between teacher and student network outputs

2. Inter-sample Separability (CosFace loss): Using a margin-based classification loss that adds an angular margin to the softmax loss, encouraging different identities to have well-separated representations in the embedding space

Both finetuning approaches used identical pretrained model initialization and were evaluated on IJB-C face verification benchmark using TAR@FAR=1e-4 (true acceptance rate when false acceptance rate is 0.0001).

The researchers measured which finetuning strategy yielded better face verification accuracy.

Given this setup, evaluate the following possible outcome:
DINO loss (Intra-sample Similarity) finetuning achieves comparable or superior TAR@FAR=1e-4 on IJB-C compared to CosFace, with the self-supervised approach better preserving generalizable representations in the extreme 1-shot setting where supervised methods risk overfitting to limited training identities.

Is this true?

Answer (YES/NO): NO